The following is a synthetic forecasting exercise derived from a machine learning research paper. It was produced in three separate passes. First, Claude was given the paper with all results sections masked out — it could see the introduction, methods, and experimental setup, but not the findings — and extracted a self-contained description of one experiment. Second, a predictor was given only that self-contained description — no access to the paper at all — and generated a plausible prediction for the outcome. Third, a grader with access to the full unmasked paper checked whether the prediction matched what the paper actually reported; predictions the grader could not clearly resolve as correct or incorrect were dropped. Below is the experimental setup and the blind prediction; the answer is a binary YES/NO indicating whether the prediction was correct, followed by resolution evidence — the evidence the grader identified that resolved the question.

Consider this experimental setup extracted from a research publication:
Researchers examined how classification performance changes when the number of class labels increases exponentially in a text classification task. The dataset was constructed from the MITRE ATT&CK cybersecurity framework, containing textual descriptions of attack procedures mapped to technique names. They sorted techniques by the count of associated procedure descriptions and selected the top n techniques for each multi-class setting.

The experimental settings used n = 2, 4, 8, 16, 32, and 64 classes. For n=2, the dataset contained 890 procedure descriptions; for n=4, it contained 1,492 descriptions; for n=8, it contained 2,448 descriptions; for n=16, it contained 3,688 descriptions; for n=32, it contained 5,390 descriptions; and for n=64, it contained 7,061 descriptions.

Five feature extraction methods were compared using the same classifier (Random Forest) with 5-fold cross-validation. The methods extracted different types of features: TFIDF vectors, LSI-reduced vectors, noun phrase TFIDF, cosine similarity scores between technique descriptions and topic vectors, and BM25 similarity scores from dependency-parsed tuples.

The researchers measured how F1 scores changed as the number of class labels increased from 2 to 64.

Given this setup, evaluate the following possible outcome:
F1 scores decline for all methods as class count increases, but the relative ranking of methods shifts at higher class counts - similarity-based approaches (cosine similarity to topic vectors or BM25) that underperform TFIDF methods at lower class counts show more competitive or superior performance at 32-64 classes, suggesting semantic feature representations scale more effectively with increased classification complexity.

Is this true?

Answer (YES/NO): NO